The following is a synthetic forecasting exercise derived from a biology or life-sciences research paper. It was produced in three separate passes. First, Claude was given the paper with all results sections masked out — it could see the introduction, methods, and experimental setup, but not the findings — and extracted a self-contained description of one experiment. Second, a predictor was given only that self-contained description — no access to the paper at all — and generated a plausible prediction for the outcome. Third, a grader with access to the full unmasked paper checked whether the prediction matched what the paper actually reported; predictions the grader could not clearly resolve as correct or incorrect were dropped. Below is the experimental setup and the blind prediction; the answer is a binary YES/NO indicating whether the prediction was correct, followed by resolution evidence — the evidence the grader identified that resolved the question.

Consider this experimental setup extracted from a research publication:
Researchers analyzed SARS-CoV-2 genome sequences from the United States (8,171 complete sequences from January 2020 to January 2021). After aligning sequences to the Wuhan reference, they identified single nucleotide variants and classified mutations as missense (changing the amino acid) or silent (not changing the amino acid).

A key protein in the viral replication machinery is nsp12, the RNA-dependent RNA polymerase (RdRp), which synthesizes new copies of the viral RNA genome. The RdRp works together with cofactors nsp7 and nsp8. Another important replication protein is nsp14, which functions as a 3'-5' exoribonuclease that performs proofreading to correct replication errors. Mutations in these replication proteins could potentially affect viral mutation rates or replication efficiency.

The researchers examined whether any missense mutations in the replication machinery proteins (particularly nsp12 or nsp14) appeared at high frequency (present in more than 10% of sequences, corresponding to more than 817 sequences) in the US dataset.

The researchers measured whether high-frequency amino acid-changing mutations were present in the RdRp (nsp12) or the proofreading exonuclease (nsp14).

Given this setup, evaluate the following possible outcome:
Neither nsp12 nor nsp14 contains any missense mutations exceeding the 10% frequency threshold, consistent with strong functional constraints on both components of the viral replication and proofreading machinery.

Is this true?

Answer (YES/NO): NO